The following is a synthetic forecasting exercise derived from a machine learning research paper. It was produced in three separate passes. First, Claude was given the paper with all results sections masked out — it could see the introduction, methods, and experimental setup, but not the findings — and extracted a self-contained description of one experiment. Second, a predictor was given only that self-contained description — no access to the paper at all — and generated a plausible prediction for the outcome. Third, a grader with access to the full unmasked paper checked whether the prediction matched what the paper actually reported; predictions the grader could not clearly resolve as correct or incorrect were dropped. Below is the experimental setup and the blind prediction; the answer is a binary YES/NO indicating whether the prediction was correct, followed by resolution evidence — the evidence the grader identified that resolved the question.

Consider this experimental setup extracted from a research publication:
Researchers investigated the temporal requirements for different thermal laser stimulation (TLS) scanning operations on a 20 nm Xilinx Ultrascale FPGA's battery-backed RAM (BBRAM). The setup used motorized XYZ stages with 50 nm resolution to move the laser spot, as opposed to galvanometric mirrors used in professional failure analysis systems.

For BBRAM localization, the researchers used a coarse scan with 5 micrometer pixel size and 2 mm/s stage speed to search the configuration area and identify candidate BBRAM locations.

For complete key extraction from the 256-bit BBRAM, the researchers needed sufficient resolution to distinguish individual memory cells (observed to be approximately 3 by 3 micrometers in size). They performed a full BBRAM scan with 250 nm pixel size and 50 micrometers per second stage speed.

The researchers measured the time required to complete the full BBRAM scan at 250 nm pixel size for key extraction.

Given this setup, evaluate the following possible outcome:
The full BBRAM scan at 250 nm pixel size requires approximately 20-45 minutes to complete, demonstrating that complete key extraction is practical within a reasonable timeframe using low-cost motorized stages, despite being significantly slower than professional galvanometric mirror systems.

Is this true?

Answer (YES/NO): NO